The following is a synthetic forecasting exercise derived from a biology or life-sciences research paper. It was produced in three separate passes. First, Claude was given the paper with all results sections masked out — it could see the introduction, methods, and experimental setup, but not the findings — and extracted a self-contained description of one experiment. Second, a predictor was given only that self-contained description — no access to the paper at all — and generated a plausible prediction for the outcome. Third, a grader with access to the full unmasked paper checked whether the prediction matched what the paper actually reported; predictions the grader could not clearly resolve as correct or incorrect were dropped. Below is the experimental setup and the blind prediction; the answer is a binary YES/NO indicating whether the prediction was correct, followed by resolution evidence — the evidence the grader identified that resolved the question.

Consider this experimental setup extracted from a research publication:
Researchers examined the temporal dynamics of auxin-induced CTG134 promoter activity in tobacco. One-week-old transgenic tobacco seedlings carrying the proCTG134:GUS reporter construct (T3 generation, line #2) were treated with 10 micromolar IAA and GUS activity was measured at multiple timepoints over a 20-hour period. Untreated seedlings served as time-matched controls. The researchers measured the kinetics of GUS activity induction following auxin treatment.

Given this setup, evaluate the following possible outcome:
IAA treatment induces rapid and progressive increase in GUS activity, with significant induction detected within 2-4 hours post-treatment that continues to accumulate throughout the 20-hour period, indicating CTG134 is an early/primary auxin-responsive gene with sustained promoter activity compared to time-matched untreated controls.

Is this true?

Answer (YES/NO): NO